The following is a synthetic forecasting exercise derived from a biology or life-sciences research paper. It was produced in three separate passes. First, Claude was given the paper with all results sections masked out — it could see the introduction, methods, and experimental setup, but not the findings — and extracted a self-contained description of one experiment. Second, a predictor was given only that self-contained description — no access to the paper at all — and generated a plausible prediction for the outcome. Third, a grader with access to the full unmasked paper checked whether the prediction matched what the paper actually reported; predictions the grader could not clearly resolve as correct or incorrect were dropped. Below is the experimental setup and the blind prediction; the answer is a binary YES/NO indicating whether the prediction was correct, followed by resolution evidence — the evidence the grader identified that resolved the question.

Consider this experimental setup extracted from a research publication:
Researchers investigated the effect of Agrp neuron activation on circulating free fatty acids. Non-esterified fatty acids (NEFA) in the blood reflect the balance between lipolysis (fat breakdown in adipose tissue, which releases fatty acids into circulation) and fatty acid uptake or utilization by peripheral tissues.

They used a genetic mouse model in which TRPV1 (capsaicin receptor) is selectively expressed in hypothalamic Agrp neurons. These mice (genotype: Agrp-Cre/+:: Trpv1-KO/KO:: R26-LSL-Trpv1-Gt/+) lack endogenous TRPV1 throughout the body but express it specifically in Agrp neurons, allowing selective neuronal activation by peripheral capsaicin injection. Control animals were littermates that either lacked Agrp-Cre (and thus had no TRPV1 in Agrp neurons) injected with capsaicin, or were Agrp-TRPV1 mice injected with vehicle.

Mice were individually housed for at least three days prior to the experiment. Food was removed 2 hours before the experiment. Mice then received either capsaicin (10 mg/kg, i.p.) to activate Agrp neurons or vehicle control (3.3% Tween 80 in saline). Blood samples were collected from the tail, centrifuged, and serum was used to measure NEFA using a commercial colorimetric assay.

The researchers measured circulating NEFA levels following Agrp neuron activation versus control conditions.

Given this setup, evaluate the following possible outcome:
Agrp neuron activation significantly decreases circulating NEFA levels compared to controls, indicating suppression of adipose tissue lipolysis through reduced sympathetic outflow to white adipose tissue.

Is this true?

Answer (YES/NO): YES